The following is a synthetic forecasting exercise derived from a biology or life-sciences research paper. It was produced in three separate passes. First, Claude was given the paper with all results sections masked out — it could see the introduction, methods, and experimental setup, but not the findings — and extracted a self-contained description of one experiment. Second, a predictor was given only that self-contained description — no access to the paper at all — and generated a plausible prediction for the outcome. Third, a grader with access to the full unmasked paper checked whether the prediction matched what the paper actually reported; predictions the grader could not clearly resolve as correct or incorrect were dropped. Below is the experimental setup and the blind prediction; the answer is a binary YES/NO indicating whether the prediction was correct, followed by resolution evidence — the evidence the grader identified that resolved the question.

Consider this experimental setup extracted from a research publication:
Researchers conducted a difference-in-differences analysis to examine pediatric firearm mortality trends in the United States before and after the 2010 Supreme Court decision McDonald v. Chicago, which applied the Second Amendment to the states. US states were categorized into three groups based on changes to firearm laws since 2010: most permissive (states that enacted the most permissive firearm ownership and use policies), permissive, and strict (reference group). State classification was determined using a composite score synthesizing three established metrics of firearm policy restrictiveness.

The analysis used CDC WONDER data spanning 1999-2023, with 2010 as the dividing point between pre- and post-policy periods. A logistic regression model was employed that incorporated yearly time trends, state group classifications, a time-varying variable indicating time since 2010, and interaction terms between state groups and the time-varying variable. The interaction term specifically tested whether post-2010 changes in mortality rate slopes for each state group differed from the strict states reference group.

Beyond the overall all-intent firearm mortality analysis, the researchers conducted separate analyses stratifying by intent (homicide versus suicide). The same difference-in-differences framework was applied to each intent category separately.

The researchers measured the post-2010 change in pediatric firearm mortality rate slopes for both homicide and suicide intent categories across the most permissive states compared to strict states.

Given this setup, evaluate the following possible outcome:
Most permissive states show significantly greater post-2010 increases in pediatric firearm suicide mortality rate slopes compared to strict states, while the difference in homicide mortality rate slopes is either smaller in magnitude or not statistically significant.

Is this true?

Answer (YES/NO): NO